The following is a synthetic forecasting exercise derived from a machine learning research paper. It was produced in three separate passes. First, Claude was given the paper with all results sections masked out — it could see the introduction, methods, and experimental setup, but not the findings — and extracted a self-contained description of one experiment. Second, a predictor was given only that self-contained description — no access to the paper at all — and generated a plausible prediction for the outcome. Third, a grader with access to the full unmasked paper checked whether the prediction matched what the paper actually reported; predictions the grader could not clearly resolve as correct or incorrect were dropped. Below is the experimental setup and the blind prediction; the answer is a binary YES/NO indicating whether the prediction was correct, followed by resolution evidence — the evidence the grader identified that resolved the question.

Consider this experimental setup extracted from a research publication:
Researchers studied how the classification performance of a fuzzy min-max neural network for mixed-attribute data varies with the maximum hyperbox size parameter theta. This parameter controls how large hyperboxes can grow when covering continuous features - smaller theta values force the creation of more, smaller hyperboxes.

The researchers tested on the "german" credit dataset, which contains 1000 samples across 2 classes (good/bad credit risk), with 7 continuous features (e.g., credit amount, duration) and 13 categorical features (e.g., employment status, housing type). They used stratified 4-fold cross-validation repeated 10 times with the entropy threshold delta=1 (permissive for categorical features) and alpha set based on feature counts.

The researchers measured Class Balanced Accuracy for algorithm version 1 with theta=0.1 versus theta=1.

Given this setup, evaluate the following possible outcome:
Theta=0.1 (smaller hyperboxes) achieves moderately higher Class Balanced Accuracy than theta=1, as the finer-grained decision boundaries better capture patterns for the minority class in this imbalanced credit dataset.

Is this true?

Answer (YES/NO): NO